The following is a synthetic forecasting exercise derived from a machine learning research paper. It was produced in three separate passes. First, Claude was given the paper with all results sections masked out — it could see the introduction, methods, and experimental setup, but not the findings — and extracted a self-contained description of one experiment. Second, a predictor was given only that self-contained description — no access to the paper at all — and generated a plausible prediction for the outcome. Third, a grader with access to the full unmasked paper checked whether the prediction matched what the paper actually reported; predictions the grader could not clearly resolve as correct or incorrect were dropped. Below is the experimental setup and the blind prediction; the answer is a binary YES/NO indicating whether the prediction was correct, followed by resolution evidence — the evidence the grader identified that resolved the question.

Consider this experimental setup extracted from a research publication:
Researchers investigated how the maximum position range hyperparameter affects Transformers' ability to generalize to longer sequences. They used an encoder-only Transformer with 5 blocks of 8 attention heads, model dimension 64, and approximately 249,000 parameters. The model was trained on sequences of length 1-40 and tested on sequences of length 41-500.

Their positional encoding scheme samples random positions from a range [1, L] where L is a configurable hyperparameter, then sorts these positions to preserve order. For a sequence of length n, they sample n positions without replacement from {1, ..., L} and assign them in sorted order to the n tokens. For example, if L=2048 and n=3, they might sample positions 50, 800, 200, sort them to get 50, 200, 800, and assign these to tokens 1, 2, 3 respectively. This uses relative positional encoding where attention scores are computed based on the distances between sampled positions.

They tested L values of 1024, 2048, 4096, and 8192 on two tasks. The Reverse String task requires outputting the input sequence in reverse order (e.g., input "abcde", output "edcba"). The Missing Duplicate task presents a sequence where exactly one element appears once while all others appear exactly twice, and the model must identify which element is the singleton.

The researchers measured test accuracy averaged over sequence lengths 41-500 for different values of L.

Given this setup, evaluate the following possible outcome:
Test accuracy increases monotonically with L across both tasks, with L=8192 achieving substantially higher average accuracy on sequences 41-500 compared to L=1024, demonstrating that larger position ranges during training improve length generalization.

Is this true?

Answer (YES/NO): NO